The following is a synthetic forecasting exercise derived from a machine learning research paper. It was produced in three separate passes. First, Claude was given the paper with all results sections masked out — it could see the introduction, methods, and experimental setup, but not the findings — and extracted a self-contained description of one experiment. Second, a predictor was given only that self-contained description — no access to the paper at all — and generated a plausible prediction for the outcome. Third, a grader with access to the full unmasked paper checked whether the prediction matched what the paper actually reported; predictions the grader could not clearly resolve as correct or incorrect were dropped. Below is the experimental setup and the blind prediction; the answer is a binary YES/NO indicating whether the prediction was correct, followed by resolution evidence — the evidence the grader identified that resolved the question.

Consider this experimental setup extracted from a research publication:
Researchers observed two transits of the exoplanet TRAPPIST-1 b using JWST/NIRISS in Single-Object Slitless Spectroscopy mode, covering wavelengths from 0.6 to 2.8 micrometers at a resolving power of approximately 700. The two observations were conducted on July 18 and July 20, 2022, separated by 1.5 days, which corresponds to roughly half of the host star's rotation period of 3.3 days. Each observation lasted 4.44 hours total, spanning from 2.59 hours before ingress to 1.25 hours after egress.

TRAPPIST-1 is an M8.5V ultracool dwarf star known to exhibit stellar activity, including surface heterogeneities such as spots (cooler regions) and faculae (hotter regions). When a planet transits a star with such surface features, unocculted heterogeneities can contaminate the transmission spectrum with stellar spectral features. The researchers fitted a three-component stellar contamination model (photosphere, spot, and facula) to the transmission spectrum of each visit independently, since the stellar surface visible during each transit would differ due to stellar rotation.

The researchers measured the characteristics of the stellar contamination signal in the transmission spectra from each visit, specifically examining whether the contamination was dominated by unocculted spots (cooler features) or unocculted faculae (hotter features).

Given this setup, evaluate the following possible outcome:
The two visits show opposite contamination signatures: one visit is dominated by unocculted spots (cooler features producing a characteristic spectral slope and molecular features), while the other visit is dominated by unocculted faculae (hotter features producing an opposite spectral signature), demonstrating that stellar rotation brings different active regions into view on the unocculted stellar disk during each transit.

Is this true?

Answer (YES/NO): YES